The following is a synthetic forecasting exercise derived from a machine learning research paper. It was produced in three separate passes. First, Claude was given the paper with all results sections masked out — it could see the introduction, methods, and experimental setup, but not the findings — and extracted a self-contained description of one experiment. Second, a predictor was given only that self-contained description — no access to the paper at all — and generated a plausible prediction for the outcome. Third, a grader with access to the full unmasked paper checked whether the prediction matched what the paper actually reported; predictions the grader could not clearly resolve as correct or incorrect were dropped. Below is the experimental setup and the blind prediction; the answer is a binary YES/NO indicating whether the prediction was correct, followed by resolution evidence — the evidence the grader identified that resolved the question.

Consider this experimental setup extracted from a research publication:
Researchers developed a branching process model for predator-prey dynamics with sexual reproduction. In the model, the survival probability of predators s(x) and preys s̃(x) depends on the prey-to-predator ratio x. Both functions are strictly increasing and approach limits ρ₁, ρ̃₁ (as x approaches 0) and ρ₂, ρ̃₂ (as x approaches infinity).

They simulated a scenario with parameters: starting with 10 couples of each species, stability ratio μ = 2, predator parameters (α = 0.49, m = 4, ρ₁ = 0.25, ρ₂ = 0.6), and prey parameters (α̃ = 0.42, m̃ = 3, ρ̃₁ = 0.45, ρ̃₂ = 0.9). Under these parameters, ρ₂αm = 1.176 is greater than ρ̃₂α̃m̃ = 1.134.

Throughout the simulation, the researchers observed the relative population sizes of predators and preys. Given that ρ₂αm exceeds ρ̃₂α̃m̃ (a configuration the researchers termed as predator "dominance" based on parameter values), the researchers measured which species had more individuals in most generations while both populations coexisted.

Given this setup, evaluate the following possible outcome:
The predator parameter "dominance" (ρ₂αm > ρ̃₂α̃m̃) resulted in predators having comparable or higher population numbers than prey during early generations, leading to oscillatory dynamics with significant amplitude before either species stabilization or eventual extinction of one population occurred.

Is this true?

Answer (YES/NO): NO